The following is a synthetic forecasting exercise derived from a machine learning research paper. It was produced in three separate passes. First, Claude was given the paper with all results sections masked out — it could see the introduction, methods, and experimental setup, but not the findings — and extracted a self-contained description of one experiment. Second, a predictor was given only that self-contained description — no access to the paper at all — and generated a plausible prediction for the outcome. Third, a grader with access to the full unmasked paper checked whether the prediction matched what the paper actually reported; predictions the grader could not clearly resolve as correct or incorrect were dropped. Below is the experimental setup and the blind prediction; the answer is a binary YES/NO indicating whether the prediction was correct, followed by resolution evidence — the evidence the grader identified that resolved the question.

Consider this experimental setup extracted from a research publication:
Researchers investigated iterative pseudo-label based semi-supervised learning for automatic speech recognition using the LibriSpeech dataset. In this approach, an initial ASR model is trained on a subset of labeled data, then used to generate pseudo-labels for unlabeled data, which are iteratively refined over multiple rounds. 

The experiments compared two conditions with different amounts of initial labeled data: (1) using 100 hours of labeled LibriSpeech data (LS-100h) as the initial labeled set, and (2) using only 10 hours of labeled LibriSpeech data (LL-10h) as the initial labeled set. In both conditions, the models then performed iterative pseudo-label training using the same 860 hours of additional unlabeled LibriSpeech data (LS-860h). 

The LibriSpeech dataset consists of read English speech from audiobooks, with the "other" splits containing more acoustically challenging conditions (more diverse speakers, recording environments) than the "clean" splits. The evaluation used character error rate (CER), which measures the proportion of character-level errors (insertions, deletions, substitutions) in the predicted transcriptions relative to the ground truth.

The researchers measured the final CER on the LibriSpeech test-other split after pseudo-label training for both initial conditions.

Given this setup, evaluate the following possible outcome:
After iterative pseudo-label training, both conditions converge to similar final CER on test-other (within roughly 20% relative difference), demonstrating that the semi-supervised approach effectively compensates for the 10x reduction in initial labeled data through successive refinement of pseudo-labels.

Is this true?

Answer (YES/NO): NO